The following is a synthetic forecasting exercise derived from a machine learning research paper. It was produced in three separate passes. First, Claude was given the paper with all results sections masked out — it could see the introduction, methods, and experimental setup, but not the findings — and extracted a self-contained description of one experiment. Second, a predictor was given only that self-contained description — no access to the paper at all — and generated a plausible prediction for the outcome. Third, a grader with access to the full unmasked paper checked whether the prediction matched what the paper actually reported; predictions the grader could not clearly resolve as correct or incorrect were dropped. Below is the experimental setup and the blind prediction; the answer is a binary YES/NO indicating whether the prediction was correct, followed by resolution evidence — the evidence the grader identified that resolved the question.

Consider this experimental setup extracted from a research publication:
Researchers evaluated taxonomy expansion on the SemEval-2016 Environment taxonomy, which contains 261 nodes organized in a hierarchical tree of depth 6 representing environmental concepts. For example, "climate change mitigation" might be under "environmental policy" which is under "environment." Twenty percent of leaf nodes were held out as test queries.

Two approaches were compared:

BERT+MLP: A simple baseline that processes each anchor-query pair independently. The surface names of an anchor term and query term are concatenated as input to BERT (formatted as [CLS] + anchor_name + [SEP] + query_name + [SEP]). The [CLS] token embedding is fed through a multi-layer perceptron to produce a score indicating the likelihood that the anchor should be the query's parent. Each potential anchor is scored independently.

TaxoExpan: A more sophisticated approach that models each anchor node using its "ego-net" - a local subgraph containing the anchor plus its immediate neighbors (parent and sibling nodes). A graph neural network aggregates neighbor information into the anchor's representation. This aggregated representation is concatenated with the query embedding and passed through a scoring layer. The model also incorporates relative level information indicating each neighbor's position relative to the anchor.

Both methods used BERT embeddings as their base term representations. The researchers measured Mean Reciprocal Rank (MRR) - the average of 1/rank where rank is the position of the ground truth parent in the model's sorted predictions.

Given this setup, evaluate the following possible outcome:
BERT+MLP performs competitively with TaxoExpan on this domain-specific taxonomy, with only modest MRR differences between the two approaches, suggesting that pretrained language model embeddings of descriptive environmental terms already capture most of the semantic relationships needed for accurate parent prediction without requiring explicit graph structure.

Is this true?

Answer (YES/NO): NO